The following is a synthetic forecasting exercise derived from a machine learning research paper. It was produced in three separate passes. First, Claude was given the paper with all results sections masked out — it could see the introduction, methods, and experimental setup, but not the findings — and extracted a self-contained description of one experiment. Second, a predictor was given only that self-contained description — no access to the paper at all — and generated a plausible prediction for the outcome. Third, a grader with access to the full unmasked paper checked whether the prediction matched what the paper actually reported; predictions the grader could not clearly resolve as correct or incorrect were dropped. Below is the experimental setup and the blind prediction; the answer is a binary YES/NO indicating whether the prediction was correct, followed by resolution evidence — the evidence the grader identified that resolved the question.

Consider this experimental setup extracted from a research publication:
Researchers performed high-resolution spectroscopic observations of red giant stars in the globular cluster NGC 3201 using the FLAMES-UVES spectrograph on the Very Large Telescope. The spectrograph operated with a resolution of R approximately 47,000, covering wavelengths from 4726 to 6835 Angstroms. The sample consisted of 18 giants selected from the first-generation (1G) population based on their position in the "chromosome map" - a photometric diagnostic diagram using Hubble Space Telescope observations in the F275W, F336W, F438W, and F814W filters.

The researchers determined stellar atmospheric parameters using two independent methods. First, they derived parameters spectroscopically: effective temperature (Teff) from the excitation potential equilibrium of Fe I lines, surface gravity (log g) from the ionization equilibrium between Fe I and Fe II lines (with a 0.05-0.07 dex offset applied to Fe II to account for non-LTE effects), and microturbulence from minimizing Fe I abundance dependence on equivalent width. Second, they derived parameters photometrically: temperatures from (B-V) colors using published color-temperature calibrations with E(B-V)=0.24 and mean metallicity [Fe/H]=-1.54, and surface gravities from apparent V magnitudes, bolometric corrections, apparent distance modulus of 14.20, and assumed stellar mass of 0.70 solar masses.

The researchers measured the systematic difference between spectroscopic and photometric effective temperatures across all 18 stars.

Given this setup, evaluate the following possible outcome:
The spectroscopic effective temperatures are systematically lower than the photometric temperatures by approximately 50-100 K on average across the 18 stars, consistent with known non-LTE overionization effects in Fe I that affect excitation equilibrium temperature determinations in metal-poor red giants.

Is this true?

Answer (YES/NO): NO